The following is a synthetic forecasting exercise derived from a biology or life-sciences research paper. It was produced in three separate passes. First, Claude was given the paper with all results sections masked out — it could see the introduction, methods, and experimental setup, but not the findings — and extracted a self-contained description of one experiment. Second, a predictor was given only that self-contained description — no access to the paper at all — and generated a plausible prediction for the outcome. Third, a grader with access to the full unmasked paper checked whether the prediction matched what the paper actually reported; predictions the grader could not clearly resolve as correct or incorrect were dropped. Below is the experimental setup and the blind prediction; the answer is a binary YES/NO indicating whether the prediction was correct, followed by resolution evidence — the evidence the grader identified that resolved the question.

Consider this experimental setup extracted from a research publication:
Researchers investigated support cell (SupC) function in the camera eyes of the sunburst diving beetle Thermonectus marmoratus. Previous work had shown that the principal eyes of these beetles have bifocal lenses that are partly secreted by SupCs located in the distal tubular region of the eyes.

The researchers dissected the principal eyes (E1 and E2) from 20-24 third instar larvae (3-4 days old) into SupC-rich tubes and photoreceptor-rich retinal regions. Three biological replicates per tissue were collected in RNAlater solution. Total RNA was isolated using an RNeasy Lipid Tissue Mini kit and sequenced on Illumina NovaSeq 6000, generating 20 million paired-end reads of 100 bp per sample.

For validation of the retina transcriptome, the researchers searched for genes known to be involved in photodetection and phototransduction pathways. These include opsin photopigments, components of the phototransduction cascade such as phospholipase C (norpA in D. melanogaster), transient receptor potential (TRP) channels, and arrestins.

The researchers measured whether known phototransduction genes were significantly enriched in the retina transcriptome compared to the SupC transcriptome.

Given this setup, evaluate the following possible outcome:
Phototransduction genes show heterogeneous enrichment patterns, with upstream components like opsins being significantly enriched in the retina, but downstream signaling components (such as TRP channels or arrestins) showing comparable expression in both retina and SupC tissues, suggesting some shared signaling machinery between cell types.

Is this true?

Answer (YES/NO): NO